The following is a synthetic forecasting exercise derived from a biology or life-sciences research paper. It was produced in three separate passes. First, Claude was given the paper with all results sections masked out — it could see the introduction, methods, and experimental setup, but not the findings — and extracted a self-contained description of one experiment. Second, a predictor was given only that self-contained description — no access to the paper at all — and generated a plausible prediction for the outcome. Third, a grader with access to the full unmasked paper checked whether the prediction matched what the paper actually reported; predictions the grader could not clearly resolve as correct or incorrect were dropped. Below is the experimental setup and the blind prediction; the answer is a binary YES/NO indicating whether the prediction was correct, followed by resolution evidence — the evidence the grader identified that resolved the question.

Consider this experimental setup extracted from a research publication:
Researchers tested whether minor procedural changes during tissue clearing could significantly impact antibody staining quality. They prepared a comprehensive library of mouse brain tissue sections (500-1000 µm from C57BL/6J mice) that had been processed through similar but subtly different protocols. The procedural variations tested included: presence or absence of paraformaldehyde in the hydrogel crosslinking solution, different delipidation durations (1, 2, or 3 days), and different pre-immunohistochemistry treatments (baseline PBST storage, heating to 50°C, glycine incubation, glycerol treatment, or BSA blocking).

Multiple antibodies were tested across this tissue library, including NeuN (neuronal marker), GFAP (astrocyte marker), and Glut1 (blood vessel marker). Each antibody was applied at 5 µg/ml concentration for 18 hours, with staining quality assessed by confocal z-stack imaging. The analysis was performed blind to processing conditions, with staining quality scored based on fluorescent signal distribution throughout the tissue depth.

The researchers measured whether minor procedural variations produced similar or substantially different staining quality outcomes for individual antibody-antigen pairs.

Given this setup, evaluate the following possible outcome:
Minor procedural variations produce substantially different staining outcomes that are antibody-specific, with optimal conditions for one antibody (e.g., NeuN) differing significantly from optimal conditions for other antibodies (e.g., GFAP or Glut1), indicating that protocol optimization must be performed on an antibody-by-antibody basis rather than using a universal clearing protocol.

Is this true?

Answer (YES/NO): YES